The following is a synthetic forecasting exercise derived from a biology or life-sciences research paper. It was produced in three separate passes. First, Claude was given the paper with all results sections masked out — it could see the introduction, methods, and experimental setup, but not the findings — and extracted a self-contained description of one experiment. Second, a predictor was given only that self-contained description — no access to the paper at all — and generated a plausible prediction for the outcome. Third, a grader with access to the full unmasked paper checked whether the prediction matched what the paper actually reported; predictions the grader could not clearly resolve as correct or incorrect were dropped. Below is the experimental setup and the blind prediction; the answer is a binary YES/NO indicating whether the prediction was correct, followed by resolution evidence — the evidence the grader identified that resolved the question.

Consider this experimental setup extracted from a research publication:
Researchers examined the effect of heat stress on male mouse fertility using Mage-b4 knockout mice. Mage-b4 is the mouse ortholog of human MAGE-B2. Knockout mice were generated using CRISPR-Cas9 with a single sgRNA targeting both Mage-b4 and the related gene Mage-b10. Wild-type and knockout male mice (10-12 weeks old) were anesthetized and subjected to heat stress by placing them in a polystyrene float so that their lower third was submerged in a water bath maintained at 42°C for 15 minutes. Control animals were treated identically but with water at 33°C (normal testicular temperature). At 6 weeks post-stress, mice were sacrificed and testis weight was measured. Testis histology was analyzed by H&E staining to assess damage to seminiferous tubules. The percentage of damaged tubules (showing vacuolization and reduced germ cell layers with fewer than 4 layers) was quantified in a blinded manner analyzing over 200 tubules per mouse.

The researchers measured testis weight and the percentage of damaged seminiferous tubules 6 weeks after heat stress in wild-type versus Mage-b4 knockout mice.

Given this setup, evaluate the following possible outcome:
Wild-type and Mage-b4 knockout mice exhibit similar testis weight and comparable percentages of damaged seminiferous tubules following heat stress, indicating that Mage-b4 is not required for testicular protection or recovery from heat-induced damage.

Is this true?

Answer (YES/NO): NO